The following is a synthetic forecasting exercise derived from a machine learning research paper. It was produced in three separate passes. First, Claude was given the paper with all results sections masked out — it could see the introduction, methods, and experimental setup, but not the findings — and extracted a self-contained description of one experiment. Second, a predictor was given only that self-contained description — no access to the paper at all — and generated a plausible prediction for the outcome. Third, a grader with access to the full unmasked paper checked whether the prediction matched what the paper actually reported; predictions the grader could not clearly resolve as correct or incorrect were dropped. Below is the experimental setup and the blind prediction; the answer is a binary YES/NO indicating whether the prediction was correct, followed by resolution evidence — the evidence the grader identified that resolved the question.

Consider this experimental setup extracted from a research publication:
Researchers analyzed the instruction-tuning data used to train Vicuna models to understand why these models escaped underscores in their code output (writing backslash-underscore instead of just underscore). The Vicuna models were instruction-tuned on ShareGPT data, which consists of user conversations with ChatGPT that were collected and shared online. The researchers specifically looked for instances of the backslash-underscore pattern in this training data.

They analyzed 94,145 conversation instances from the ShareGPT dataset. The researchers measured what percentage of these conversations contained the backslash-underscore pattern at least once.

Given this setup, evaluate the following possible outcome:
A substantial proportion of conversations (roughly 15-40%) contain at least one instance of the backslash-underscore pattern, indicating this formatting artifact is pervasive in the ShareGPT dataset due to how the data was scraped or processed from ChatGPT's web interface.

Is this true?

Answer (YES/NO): YES